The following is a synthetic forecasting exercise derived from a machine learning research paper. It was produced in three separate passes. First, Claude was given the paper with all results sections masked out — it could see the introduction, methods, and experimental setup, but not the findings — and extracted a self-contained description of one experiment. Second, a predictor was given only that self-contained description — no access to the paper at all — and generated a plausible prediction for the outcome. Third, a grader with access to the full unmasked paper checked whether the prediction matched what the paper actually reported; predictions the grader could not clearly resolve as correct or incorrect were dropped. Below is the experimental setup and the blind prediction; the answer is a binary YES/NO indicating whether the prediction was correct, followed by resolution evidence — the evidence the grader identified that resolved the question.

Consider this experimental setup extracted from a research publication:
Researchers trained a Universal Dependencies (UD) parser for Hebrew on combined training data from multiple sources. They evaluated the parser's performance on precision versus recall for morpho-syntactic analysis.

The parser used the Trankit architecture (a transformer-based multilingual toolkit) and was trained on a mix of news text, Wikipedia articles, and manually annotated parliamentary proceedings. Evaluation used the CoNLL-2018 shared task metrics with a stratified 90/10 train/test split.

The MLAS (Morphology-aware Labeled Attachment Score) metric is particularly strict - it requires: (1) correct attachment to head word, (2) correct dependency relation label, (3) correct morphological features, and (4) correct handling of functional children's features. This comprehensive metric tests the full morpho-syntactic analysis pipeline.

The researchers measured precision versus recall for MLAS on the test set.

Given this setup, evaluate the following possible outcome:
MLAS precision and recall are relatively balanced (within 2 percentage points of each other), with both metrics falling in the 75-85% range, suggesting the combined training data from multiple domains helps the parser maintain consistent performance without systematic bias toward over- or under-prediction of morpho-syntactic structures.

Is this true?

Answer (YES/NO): NO